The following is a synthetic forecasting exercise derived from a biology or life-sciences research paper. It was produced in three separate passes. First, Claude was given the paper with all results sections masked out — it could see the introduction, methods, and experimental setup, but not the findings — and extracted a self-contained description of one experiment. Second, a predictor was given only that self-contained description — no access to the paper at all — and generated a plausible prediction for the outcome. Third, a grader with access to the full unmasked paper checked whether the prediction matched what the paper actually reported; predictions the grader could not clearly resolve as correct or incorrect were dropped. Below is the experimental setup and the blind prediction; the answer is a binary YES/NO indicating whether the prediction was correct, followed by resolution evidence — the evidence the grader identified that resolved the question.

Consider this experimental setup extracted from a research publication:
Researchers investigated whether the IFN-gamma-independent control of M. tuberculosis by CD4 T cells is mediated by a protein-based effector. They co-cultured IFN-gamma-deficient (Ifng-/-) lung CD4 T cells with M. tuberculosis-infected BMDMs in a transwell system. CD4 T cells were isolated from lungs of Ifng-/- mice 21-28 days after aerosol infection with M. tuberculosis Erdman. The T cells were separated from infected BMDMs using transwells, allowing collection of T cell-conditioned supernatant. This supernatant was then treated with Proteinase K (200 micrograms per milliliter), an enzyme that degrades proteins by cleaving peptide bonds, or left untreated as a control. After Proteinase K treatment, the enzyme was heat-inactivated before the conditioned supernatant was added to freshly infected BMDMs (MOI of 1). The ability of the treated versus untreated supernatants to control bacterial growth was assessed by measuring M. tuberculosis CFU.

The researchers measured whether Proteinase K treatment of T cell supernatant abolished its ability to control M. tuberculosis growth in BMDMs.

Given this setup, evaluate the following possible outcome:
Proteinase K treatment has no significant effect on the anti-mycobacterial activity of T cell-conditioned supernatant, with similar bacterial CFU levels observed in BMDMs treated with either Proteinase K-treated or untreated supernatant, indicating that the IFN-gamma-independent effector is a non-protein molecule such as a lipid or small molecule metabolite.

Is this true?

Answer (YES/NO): NO